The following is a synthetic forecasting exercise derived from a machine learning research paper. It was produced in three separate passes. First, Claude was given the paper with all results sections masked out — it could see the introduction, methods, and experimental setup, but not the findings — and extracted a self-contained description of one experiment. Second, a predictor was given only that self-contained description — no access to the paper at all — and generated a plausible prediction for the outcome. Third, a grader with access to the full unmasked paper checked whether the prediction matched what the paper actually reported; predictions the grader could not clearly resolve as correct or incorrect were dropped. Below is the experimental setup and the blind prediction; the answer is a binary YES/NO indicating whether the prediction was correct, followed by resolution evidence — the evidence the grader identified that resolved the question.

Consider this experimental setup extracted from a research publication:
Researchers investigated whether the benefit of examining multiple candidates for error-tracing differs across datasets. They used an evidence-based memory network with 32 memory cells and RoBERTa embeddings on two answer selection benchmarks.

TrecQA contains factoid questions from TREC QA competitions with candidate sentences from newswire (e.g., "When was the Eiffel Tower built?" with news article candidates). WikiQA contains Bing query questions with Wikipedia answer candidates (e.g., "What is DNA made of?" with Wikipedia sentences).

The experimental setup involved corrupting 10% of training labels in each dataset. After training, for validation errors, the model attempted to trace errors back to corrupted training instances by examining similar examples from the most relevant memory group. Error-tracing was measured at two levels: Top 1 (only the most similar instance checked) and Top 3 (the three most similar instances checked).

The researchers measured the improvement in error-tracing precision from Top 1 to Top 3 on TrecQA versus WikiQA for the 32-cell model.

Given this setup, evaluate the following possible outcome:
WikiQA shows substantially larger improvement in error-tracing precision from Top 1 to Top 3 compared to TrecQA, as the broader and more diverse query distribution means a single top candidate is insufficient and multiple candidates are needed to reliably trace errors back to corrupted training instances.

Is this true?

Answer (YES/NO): YES